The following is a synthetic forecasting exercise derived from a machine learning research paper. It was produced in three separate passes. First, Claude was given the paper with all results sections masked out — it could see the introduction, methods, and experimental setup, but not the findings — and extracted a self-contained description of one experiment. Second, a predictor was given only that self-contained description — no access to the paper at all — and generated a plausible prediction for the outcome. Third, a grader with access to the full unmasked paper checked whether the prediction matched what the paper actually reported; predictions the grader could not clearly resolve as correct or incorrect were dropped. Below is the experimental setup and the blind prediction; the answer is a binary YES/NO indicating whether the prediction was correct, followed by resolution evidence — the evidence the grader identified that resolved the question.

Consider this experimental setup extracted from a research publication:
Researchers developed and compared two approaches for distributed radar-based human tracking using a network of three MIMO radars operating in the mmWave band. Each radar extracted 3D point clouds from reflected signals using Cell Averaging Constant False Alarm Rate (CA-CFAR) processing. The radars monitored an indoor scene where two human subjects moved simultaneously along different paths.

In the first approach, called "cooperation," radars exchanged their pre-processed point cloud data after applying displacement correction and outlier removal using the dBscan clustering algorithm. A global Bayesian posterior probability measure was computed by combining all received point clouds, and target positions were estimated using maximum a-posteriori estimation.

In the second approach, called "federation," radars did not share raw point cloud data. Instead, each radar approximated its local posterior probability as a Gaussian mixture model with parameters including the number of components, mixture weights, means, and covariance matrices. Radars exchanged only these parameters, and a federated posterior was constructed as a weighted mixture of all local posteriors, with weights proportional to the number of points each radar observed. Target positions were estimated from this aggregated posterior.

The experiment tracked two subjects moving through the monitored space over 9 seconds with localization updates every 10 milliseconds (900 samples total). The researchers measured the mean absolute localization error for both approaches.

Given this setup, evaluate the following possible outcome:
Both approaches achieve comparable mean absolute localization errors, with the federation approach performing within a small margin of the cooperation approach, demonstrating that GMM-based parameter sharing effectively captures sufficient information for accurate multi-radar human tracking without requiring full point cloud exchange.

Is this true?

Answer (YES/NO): NO